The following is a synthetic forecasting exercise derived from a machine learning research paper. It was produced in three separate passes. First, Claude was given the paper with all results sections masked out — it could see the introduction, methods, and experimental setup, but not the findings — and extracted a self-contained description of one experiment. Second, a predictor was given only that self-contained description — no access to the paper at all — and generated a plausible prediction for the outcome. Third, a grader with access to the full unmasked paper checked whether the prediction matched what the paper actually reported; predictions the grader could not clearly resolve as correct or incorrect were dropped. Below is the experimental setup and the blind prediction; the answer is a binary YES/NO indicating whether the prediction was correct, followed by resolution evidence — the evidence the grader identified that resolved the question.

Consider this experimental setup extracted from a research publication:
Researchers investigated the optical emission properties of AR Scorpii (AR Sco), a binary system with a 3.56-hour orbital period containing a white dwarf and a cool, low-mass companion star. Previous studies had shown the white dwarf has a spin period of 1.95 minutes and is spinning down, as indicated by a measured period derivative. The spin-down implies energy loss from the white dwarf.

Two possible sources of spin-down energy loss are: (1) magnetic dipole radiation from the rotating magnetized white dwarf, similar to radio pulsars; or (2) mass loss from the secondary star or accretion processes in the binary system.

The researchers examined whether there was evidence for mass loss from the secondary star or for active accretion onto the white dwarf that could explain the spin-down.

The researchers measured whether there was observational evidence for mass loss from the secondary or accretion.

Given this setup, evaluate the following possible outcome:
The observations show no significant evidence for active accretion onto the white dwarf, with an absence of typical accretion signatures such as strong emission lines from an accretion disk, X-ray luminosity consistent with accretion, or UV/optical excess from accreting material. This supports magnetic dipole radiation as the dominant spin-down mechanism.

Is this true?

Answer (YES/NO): YES